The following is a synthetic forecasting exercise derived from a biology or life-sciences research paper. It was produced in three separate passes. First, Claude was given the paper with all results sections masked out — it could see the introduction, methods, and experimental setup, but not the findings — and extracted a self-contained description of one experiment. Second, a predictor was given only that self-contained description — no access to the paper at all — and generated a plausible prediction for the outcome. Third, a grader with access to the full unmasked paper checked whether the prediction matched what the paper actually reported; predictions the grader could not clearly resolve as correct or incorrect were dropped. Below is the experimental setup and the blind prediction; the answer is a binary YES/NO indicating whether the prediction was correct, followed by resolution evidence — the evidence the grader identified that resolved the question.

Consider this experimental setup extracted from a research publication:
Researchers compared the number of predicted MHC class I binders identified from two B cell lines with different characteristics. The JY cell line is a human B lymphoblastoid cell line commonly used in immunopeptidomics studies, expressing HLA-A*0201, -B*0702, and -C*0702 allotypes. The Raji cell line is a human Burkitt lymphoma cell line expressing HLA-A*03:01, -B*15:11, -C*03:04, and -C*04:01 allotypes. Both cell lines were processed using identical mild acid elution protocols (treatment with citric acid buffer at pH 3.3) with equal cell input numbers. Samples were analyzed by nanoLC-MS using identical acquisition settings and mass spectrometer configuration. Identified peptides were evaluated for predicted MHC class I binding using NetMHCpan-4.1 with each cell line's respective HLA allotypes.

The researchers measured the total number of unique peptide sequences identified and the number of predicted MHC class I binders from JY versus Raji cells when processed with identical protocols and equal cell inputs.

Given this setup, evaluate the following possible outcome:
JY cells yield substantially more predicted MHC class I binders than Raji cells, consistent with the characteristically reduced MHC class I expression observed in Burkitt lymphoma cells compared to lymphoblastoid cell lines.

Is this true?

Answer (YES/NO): NO